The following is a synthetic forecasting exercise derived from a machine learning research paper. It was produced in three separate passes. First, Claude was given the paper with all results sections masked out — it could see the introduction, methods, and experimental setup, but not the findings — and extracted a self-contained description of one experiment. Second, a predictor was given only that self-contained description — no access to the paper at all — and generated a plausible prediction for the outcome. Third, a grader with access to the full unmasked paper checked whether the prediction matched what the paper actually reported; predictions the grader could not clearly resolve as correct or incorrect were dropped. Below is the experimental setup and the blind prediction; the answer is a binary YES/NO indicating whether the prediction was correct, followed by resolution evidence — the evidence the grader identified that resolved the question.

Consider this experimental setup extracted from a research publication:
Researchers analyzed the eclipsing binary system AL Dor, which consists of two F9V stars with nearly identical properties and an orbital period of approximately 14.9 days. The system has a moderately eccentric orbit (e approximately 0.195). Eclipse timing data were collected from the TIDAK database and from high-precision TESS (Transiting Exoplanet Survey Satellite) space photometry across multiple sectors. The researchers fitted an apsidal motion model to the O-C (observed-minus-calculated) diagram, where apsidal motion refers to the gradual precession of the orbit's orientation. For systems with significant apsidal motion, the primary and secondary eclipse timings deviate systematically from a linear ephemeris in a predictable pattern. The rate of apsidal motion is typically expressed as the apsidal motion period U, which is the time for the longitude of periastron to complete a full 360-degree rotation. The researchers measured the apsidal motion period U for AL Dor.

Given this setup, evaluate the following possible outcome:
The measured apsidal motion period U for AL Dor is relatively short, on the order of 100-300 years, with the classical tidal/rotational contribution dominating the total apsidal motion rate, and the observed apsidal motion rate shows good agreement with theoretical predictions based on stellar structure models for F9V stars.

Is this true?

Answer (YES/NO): NO